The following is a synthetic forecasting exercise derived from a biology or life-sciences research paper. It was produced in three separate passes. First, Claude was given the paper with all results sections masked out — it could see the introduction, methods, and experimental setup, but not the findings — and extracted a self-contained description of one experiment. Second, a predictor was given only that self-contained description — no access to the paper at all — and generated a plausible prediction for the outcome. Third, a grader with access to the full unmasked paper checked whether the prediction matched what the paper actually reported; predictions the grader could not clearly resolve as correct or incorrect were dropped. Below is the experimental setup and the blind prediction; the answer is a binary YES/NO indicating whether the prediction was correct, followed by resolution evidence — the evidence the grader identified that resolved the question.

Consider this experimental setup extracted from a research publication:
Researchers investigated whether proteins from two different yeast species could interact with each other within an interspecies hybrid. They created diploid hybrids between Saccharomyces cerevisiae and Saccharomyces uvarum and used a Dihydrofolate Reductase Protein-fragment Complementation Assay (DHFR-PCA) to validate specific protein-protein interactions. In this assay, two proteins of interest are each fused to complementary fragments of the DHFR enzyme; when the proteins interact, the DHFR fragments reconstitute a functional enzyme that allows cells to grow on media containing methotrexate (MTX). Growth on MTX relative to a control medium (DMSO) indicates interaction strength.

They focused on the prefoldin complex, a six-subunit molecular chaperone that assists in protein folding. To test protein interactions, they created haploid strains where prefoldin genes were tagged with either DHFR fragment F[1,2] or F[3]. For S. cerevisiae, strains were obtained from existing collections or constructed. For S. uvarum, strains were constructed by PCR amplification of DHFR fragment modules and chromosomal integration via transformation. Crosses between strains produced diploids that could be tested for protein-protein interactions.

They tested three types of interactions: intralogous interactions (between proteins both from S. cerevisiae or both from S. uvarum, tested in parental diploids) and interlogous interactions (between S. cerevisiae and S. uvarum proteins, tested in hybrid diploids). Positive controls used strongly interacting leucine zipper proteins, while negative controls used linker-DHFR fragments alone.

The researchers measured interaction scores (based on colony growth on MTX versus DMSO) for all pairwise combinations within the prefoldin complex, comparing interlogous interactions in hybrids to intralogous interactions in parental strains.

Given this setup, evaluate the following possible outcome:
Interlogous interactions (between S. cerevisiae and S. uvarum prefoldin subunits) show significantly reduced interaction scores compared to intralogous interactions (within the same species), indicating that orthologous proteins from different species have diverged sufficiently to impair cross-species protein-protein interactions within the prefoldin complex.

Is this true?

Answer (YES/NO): NO